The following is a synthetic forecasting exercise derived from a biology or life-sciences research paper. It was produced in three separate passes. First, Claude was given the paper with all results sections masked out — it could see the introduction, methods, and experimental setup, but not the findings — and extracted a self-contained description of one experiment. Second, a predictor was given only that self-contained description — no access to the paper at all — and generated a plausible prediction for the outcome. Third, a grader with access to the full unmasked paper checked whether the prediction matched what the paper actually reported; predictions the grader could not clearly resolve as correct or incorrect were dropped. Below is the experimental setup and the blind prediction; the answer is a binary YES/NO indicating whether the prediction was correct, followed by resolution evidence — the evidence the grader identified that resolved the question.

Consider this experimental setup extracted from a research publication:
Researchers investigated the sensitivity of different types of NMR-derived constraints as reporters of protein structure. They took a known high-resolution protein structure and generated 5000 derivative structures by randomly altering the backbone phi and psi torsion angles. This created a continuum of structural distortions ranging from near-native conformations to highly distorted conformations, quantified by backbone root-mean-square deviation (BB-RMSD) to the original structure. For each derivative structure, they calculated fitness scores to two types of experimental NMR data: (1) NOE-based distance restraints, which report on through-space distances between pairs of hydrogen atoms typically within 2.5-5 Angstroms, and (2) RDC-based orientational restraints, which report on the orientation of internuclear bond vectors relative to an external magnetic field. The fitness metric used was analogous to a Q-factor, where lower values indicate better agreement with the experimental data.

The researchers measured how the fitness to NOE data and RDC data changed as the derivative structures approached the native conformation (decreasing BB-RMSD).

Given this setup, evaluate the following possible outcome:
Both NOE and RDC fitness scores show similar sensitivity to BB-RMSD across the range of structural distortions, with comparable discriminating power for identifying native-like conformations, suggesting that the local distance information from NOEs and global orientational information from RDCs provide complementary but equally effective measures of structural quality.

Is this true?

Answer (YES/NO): NO